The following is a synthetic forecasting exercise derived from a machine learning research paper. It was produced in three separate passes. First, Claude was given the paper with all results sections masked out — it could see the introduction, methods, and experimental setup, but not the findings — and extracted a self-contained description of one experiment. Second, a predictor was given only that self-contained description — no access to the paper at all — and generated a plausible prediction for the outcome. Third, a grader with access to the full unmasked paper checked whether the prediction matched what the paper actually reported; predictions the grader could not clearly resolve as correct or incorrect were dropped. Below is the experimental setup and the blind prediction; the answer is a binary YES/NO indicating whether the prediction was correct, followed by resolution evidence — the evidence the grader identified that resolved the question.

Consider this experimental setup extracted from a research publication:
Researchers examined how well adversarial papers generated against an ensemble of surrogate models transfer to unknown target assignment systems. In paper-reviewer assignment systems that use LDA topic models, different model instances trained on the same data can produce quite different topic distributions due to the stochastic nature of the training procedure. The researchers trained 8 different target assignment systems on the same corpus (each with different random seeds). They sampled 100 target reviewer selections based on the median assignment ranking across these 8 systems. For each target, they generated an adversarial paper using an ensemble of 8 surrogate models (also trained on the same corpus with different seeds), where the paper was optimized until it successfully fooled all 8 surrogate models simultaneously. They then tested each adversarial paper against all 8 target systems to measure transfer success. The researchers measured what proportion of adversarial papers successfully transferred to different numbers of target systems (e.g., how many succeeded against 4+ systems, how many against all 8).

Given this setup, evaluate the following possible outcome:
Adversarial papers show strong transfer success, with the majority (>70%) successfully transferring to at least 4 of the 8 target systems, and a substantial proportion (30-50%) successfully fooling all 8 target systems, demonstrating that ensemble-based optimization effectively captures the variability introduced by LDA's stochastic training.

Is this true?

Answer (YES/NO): YES